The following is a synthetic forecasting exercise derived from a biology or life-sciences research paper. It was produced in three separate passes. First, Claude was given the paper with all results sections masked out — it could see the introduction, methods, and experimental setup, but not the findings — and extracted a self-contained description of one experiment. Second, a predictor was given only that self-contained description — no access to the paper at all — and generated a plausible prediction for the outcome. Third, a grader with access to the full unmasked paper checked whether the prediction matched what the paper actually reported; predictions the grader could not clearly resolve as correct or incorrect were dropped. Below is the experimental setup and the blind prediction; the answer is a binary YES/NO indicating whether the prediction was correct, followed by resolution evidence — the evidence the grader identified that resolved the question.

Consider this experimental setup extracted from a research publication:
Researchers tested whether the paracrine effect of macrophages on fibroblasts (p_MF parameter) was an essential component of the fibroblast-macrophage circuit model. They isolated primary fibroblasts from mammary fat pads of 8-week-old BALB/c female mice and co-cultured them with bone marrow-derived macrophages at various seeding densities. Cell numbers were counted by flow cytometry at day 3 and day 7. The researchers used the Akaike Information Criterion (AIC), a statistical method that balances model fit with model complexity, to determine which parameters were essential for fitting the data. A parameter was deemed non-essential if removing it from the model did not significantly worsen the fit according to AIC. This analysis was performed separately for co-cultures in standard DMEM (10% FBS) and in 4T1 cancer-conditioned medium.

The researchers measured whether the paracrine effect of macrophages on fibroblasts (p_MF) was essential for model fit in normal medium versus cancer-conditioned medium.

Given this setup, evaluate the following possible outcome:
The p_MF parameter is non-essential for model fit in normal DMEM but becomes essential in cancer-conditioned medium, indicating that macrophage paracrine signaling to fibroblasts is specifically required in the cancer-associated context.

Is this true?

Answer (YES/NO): NO